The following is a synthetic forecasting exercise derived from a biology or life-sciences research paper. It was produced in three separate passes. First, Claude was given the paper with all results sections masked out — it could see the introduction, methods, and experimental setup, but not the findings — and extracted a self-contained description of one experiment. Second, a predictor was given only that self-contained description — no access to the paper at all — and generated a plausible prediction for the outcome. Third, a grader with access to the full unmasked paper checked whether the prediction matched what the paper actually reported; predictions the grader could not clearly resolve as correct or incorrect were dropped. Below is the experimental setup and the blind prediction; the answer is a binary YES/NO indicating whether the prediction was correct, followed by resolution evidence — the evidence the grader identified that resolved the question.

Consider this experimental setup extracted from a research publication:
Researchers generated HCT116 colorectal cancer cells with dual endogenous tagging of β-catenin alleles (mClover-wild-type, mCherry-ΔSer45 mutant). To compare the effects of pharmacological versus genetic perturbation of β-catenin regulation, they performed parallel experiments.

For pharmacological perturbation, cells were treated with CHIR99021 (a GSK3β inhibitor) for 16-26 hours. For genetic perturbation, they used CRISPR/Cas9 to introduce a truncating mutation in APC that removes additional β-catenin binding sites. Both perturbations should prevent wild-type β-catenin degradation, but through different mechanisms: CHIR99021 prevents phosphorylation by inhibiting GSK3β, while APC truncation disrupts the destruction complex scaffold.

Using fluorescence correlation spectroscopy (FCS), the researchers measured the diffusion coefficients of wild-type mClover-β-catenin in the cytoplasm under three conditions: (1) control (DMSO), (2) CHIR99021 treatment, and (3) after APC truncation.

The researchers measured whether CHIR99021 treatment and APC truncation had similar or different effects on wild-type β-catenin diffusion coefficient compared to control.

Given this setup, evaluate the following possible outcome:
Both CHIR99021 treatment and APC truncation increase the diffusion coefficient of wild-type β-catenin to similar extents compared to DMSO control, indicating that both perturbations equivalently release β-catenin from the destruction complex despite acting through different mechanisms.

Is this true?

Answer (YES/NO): NO